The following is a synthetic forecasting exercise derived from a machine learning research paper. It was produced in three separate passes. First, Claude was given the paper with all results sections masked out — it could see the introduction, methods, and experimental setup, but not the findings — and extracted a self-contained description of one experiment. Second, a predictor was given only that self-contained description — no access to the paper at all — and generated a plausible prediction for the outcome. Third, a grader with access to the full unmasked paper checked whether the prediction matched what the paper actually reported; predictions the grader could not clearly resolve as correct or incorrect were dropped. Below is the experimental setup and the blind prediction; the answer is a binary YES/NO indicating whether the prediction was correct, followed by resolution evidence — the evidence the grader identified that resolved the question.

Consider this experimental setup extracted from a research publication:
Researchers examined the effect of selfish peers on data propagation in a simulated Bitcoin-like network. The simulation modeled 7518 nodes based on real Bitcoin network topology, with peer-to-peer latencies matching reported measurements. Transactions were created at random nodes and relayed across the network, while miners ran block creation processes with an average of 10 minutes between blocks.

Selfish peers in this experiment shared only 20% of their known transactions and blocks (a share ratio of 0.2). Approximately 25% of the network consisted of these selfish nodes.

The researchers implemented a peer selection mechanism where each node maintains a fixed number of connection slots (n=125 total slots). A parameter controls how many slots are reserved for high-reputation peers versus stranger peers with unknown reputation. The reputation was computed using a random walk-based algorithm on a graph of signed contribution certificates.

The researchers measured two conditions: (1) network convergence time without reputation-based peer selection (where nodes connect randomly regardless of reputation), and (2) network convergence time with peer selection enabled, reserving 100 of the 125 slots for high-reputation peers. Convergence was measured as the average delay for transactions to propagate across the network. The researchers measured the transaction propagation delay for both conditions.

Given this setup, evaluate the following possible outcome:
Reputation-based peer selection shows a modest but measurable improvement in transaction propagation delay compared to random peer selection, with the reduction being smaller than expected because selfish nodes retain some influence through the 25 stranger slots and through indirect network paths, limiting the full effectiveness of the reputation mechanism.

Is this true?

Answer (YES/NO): NO